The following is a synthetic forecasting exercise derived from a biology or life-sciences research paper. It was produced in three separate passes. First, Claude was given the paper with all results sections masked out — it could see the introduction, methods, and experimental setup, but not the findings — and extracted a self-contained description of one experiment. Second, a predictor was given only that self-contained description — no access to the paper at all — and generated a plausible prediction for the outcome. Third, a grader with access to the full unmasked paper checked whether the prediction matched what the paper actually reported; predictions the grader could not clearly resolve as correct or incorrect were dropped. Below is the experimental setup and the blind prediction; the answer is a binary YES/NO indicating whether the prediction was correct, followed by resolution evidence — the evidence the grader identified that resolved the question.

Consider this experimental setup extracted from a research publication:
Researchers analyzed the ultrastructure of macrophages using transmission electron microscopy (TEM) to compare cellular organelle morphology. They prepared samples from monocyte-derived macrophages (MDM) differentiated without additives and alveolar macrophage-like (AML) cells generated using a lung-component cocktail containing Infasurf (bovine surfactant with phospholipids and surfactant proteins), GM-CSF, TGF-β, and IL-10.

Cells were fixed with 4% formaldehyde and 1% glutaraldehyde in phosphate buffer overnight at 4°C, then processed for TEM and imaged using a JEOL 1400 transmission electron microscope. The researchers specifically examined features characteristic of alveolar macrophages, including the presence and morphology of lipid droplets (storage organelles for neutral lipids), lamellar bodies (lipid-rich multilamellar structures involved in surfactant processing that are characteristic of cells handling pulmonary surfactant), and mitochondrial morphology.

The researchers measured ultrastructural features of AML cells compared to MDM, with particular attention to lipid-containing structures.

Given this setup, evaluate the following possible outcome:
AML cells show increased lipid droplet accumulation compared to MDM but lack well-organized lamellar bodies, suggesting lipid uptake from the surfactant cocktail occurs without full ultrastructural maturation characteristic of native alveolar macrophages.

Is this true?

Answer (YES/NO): NO